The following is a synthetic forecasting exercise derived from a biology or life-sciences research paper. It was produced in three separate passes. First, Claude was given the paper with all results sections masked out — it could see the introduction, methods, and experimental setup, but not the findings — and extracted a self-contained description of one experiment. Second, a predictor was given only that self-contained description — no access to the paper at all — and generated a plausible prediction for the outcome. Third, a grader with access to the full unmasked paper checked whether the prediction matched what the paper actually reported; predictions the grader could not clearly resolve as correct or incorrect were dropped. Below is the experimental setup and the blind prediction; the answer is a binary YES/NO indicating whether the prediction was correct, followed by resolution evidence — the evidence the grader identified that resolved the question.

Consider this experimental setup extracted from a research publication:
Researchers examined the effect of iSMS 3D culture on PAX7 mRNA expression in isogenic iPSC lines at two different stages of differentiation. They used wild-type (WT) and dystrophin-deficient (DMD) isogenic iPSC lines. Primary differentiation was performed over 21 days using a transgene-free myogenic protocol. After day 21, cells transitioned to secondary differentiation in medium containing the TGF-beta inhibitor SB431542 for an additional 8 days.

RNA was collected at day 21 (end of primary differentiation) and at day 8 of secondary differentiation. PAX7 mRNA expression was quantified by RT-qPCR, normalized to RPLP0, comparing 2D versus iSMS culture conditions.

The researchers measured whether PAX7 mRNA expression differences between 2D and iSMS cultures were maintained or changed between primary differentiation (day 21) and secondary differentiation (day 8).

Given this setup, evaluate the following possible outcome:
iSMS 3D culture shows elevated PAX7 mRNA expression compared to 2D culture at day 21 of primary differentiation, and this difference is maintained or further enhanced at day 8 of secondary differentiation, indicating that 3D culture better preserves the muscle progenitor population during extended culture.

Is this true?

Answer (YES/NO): NO